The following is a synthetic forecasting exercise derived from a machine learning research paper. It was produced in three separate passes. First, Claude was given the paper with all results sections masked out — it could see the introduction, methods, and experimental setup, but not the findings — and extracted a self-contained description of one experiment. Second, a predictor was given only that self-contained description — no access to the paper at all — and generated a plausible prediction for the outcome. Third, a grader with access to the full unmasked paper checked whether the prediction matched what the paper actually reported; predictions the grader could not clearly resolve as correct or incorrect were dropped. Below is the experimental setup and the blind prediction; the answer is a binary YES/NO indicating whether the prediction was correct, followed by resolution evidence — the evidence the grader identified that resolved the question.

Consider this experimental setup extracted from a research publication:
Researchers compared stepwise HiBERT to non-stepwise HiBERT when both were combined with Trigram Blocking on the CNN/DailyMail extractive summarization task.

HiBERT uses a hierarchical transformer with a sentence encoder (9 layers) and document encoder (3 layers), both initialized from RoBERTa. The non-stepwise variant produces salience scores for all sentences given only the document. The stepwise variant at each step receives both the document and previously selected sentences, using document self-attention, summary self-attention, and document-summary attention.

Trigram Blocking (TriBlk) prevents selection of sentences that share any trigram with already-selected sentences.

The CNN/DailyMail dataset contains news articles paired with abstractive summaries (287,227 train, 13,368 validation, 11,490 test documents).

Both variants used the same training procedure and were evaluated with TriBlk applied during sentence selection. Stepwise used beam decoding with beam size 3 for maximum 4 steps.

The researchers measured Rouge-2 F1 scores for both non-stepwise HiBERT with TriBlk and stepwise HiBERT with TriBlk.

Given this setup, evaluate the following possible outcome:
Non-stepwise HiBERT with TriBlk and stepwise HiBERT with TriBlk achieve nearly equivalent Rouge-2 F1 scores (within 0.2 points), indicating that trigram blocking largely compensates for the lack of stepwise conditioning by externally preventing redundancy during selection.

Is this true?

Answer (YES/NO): NO